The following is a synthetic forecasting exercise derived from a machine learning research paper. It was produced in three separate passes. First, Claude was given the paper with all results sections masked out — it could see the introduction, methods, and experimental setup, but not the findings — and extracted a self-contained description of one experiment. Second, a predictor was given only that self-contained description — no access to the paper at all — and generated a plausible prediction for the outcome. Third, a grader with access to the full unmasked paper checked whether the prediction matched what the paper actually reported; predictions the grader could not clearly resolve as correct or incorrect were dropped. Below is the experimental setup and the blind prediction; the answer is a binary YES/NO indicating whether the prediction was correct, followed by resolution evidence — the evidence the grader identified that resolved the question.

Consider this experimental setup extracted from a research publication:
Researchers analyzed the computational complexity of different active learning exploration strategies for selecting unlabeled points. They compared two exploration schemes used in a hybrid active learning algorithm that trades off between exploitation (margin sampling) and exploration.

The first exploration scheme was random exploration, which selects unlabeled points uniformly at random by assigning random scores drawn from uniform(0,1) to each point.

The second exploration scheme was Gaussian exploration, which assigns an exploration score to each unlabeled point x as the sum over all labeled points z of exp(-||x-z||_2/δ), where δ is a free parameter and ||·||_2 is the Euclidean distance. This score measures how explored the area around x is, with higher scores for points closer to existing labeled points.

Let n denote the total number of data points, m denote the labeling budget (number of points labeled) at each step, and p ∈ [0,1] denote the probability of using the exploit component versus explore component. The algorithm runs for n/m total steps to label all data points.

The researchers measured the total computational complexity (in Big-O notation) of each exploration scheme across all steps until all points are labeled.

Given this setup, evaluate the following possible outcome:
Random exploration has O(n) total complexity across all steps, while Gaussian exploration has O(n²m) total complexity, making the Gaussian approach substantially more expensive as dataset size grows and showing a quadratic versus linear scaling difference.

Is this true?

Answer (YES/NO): NO